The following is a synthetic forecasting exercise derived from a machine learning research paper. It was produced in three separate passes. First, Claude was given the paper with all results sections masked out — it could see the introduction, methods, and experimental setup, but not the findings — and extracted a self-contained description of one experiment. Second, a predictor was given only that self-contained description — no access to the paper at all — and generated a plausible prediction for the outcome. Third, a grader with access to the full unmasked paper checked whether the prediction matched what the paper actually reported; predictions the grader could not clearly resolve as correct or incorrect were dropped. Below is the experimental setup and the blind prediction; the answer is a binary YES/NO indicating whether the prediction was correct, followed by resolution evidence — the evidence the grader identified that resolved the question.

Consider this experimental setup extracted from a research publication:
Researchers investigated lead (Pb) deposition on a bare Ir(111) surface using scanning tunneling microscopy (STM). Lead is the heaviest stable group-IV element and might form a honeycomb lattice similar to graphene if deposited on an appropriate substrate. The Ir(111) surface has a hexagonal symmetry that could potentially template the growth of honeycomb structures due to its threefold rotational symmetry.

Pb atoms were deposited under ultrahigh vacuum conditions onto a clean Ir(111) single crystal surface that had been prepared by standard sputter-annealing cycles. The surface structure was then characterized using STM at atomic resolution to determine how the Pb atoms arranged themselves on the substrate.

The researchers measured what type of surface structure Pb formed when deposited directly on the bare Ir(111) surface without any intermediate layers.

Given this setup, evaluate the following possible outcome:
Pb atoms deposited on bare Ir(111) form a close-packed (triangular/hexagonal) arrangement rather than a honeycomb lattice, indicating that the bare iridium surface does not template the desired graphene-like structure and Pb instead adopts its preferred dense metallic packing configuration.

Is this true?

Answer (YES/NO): NO